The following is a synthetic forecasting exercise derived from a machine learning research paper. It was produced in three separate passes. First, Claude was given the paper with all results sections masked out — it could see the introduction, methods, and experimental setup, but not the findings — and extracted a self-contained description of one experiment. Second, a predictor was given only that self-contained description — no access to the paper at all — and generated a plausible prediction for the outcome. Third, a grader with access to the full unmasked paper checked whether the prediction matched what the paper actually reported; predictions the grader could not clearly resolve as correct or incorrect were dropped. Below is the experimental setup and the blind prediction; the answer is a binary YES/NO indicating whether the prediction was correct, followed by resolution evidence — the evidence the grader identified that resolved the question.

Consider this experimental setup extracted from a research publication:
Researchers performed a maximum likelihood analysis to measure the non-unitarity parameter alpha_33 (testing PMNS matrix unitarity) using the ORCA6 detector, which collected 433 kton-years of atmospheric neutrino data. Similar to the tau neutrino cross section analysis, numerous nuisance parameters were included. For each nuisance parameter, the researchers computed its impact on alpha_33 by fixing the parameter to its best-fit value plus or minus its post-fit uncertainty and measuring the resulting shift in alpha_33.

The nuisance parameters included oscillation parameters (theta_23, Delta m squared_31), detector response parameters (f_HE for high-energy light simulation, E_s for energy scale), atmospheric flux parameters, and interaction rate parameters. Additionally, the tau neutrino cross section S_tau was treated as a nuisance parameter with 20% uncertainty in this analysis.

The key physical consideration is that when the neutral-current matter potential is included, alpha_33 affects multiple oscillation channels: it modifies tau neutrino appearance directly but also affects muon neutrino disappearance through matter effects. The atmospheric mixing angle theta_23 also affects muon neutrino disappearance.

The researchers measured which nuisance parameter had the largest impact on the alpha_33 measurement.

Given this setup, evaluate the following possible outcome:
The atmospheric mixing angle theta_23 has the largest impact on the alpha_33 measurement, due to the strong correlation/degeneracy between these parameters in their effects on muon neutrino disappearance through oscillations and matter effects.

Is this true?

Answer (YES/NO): YES